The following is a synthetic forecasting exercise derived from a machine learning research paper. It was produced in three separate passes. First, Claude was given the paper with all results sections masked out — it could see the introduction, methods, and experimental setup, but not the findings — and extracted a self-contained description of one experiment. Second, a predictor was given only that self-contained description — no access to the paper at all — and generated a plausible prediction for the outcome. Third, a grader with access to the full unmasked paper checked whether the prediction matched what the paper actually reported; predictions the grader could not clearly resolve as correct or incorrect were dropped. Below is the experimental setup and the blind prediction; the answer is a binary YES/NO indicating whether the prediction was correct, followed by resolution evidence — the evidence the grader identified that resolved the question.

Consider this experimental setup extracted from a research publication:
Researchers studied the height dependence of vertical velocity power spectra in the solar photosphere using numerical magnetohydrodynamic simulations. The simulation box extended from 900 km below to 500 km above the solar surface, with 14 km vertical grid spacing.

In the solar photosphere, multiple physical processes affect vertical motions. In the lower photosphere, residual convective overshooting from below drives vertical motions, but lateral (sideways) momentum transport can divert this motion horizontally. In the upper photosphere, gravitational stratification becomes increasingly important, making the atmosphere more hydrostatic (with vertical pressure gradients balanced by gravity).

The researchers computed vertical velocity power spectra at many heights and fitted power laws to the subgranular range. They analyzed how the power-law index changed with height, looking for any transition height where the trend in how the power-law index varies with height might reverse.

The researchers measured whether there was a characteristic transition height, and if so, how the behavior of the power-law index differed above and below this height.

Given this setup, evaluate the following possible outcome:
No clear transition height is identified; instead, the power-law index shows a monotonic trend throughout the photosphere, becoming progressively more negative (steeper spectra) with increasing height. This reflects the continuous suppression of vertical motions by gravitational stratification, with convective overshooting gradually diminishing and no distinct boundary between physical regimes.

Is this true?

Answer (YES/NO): NO